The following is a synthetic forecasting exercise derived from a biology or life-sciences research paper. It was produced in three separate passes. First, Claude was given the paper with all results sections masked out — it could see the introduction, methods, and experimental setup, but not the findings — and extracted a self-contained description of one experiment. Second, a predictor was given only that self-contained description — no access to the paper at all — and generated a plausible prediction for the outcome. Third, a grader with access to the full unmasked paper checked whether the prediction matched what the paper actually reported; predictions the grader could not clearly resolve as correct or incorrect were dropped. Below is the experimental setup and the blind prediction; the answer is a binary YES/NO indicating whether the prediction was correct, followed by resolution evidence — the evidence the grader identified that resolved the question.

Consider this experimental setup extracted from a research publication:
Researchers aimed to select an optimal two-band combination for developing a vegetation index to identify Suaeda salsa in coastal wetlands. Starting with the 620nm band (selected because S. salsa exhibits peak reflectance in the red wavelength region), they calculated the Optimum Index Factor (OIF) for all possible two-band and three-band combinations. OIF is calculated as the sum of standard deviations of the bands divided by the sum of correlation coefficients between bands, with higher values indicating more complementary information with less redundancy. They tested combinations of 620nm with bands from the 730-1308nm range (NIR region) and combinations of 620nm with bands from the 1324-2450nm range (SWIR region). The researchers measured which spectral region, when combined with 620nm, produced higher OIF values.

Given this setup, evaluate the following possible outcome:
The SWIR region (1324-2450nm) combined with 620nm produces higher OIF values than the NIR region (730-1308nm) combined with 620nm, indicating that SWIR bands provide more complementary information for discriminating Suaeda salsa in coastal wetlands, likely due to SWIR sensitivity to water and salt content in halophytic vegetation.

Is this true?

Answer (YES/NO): NO